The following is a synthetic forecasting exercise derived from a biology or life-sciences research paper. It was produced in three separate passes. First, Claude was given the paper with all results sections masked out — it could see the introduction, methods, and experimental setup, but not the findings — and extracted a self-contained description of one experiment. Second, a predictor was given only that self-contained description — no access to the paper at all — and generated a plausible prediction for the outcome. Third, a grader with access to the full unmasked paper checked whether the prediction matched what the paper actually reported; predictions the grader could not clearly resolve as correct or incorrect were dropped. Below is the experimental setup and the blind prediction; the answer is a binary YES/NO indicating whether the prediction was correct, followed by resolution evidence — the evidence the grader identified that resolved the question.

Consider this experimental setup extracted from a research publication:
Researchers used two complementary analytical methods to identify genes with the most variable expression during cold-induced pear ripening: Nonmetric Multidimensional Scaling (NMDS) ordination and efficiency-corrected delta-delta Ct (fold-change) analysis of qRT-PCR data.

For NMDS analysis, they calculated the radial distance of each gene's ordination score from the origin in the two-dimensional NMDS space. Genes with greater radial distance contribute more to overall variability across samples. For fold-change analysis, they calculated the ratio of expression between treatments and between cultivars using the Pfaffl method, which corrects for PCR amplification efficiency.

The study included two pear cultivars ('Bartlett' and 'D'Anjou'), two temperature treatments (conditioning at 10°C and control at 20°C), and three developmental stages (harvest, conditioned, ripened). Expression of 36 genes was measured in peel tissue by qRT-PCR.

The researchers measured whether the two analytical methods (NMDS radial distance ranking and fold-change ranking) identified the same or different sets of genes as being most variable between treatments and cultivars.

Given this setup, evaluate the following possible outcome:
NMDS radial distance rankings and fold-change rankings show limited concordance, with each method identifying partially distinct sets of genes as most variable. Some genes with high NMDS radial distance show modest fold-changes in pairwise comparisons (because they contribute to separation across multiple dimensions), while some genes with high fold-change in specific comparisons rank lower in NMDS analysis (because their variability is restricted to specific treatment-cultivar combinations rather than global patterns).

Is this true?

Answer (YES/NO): NO